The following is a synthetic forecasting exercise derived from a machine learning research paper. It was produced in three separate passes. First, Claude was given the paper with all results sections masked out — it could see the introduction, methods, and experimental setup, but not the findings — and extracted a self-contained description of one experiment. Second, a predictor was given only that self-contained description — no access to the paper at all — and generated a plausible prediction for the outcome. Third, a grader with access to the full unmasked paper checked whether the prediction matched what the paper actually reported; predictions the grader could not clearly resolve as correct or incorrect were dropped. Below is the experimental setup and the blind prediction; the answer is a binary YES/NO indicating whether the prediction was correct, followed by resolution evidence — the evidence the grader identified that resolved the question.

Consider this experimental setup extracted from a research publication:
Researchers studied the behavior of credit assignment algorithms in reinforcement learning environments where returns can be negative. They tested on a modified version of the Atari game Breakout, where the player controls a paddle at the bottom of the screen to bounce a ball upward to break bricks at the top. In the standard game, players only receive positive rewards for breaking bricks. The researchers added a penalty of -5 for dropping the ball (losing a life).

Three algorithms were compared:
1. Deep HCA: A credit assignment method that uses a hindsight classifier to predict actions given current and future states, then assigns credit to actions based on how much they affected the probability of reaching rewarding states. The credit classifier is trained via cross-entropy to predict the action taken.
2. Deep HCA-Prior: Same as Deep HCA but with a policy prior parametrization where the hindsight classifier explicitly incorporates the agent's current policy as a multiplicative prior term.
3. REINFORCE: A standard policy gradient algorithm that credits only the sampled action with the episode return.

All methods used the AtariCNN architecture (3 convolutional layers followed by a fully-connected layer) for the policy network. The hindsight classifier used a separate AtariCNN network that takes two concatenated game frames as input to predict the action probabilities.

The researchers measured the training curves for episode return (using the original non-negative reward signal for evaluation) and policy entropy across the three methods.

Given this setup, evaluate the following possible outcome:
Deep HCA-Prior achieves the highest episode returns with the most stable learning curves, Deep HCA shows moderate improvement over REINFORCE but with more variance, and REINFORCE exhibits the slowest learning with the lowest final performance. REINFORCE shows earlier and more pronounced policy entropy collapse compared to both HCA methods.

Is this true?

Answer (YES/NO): NO